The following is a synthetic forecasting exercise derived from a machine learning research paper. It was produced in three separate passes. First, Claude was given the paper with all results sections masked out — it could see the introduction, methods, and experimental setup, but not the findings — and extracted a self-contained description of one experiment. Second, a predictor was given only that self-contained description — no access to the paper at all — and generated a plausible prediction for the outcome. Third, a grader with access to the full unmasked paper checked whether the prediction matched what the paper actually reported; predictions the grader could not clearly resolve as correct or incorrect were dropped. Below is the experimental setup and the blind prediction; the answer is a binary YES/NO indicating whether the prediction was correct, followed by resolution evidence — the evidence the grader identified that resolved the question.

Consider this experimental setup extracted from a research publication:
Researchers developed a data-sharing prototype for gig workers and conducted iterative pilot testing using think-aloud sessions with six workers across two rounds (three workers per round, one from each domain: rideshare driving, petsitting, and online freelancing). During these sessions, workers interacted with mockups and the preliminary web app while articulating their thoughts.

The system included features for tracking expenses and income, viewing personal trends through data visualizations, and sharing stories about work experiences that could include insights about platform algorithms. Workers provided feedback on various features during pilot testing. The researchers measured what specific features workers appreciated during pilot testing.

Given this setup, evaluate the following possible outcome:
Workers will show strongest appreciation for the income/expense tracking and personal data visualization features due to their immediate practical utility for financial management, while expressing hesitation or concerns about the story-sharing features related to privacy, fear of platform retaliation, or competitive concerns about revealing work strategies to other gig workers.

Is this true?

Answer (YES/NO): NO